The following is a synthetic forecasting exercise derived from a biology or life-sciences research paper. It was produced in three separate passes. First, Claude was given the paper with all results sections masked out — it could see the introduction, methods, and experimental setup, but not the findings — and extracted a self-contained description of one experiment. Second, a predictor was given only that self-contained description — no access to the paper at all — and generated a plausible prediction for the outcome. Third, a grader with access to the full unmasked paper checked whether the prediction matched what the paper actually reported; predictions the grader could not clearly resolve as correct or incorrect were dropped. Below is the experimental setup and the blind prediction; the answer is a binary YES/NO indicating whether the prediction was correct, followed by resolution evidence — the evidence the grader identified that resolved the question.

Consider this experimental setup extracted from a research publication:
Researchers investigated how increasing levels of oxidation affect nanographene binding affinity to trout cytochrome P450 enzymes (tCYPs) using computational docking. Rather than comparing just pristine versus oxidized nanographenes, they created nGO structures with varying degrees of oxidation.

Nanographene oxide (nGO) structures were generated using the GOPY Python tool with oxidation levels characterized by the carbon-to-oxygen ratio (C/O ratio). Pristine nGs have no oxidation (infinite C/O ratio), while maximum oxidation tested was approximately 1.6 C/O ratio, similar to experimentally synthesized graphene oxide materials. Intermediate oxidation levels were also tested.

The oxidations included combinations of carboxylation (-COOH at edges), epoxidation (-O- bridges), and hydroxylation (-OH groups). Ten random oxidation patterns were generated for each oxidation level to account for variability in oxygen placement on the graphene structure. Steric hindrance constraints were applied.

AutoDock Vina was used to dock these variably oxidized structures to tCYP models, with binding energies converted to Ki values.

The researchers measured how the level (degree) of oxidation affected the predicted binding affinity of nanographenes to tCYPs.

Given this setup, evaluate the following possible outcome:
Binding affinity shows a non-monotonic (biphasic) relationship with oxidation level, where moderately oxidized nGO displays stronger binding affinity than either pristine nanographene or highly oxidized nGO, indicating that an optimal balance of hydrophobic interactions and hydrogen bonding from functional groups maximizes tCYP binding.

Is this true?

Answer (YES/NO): YES